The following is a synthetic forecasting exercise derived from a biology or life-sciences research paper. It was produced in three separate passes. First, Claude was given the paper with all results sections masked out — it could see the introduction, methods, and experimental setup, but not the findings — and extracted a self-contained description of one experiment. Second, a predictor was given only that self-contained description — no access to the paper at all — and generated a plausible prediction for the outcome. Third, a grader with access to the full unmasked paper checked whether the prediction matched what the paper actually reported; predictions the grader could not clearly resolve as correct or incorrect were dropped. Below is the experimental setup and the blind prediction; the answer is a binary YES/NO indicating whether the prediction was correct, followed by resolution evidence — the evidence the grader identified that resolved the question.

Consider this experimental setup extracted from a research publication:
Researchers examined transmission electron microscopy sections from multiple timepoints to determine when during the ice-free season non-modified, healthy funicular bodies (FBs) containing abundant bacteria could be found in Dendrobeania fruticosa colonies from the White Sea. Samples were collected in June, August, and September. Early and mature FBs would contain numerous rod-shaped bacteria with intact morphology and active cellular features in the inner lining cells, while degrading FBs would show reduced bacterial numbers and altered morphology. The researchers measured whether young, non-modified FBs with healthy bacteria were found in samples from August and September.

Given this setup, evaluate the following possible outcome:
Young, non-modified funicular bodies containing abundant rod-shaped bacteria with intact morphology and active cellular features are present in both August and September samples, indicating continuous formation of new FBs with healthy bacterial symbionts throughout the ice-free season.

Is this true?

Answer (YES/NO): NO